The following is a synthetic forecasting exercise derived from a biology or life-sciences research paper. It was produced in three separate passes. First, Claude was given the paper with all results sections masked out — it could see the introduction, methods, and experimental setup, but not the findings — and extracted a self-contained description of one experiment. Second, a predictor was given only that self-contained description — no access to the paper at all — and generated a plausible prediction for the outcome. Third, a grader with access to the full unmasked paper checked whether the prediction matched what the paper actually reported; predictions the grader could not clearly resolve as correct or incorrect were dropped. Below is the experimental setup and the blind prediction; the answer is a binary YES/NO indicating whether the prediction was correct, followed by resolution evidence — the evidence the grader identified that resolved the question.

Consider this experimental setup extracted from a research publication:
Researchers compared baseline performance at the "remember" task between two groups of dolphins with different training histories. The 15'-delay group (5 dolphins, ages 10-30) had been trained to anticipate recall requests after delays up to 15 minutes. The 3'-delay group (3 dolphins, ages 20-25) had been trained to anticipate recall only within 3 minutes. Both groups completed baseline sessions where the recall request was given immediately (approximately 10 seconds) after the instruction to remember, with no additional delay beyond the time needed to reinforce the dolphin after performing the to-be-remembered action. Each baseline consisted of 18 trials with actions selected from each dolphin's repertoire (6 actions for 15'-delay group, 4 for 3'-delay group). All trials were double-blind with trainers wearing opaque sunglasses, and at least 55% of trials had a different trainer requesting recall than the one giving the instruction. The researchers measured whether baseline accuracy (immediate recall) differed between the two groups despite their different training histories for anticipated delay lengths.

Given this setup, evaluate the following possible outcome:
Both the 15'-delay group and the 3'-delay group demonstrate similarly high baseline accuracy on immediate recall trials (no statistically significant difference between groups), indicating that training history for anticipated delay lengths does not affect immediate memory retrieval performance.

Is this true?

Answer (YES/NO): YES